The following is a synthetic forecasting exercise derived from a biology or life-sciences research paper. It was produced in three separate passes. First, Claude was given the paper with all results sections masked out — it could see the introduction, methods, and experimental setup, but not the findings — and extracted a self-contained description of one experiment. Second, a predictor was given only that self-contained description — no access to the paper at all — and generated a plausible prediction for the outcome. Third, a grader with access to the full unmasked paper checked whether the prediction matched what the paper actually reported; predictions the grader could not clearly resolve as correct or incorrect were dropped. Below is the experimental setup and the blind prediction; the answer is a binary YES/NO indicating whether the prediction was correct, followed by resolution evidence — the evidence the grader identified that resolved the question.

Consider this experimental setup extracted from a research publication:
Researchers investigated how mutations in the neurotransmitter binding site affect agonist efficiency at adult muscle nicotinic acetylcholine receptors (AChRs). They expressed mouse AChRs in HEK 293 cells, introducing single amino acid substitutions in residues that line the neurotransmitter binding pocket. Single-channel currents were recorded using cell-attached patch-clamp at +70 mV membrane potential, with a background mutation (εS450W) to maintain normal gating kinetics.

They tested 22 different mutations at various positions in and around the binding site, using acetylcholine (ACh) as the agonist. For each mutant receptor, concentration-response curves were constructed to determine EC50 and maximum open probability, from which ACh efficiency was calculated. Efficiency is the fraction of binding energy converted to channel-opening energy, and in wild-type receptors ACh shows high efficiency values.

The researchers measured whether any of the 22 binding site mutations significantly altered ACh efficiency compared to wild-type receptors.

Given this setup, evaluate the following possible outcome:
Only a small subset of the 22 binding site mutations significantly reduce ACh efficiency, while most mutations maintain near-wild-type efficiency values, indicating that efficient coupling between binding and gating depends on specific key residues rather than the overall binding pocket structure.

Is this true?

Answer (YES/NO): YES